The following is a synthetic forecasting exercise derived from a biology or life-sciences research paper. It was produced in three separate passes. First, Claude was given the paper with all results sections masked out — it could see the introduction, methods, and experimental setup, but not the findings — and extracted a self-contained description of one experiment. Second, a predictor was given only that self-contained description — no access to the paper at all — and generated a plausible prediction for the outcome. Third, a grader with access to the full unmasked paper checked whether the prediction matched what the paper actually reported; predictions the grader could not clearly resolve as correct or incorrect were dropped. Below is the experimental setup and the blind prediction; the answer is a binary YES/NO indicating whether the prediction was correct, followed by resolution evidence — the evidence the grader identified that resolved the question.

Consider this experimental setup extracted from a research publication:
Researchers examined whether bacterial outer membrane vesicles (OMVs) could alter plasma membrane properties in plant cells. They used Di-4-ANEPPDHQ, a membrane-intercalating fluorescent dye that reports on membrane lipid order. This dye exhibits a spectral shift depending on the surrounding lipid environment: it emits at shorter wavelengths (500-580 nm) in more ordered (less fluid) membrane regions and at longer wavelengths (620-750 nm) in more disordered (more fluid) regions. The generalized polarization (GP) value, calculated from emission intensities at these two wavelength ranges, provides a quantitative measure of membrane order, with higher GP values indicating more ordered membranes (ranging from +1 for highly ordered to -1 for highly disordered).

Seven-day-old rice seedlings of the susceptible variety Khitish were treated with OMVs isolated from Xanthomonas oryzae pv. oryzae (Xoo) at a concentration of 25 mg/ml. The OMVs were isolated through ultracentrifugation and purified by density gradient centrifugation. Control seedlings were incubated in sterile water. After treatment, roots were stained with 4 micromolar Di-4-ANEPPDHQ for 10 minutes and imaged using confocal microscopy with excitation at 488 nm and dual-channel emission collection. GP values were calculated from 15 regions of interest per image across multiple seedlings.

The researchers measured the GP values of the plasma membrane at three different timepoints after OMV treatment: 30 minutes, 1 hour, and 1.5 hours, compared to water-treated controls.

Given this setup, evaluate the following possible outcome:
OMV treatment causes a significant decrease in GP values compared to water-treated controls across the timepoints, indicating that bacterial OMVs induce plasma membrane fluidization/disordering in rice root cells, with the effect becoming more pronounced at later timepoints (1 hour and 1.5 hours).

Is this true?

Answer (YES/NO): NO